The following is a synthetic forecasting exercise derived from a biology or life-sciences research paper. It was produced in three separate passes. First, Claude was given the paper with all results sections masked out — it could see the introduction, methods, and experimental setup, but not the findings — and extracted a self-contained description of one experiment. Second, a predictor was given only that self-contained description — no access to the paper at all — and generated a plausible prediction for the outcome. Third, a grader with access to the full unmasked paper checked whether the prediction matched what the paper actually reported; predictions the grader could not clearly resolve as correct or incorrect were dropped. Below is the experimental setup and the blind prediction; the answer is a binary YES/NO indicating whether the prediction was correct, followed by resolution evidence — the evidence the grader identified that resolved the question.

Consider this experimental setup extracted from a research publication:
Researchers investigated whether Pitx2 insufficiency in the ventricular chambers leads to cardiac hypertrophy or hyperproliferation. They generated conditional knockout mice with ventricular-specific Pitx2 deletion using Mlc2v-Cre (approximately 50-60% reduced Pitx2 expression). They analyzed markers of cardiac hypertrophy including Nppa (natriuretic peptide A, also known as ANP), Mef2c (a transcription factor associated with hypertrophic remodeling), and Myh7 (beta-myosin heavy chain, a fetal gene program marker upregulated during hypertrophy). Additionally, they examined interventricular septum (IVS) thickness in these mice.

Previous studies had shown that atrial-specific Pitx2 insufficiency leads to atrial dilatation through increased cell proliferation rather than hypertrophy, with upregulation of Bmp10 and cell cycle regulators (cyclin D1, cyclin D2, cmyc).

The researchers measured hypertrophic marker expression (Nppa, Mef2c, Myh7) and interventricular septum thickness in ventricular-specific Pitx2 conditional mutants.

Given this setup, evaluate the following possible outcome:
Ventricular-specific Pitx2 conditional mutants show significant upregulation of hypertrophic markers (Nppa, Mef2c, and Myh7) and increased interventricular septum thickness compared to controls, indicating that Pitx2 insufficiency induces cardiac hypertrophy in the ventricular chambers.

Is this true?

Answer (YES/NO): YES